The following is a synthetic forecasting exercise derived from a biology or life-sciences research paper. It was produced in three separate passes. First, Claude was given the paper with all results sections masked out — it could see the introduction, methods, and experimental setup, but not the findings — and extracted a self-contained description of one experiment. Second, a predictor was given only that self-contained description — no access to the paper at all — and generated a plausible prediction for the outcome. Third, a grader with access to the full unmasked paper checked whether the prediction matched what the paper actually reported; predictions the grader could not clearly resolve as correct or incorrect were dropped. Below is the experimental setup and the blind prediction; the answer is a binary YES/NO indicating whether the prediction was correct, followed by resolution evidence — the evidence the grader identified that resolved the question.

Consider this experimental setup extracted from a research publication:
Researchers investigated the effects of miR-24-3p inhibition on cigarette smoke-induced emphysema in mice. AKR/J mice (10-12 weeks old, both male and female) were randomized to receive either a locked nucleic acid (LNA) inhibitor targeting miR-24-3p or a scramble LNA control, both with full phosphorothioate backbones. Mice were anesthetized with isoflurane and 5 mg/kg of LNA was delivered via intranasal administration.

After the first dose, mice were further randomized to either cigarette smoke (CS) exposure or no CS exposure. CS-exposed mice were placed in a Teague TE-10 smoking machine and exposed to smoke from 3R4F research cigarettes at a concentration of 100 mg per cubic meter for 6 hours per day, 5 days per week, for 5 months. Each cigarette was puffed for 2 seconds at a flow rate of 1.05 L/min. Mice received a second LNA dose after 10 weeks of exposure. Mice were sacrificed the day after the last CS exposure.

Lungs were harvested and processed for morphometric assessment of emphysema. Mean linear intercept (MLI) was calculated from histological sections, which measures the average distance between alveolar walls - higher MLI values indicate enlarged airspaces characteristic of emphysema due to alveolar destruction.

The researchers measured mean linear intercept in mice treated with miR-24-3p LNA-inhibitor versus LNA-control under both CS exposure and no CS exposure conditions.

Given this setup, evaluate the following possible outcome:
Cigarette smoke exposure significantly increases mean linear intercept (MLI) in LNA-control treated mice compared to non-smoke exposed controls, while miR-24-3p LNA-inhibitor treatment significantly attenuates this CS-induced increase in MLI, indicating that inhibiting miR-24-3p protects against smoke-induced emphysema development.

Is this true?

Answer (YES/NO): NO